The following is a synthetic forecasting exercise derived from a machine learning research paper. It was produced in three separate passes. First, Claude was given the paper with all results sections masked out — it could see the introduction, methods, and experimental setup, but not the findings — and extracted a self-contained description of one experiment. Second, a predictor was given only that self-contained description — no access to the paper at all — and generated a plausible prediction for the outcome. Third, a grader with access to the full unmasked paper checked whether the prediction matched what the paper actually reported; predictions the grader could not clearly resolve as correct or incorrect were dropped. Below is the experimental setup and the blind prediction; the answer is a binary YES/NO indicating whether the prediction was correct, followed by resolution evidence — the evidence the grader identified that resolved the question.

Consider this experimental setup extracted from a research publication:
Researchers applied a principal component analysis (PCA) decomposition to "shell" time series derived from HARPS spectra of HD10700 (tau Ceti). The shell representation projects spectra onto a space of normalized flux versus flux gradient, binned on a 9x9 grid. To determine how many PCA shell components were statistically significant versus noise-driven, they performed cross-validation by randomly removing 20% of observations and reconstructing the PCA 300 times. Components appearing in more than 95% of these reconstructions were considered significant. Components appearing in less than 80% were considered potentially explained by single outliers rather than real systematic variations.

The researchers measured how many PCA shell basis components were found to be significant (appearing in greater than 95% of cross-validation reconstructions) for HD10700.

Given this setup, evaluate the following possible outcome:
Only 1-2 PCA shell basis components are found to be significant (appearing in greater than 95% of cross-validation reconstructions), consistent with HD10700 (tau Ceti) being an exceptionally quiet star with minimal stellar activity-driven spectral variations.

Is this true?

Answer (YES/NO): NO